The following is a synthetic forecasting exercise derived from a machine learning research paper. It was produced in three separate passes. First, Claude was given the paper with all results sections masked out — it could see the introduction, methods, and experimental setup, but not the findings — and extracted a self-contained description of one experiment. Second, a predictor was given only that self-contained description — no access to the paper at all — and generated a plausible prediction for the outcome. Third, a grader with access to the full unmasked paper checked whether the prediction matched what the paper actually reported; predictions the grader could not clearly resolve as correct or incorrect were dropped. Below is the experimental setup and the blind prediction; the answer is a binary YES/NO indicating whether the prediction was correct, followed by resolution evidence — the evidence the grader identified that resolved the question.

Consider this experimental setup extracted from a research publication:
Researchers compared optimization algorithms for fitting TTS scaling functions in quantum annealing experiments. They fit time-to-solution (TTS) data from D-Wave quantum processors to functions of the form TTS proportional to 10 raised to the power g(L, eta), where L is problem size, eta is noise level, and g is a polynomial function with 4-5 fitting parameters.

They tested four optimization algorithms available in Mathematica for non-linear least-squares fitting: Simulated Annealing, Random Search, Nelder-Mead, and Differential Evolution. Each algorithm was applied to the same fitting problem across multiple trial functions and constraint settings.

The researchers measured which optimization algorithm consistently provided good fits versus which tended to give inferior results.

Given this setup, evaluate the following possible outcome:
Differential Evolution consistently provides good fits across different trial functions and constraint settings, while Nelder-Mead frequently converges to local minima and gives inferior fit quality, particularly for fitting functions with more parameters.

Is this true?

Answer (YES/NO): NO